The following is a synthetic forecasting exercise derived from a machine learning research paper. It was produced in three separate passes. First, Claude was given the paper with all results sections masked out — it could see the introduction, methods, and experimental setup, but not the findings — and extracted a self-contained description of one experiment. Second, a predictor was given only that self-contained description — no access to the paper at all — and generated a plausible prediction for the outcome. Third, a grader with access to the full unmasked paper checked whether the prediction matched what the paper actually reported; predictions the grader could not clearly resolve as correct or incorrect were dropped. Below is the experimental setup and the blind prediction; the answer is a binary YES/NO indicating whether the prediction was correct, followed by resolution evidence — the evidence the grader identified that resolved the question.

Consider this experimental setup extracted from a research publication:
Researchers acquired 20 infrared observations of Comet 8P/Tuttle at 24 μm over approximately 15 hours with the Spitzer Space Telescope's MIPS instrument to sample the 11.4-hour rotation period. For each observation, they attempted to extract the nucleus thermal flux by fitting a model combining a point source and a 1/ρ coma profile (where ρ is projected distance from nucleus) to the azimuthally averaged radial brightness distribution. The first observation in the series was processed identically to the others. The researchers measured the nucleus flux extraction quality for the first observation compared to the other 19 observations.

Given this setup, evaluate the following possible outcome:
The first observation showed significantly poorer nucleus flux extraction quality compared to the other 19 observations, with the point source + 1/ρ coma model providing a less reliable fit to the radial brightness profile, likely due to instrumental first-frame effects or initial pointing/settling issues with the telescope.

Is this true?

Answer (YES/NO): NO